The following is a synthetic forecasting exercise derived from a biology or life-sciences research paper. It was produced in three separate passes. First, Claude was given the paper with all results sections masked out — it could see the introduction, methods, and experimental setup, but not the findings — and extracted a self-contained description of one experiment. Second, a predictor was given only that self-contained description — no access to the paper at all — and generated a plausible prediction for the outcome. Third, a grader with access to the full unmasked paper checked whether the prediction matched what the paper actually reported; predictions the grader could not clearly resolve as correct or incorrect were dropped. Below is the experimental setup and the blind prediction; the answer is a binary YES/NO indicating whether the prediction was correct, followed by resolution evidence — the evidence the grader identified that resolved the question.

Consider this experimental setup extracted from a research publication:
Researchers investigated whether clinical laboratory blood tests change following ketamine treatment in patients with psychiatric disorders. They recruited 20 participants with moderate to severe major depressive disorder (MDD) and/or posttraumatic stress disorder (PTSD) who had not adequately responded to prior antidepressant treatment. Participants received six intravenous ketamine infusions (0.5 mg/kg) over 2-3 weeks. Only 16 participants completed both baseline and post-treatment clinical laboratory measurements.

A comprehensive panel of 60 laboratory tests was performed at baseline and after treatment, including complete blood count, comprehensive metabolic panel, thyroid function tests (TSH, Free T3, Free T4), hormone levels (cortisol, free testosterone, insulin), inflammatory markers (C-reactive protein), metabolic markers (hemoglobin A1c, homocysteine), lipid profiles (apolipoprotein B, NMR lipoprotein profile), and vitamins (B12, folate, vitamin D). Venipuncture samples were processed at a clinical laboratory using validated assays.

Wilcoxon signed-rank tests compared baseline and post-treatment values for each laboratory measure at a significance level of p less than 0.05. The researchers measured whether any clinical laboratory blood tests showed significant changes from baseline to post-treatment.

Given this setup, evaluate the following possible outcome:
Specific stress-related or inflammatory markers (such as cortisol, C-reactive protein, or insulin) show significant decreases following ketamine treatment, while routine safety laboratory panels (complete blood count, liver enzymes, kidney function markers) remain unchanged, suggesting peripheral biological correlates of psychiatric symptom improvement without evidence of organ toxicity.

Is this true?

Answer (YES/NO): NO